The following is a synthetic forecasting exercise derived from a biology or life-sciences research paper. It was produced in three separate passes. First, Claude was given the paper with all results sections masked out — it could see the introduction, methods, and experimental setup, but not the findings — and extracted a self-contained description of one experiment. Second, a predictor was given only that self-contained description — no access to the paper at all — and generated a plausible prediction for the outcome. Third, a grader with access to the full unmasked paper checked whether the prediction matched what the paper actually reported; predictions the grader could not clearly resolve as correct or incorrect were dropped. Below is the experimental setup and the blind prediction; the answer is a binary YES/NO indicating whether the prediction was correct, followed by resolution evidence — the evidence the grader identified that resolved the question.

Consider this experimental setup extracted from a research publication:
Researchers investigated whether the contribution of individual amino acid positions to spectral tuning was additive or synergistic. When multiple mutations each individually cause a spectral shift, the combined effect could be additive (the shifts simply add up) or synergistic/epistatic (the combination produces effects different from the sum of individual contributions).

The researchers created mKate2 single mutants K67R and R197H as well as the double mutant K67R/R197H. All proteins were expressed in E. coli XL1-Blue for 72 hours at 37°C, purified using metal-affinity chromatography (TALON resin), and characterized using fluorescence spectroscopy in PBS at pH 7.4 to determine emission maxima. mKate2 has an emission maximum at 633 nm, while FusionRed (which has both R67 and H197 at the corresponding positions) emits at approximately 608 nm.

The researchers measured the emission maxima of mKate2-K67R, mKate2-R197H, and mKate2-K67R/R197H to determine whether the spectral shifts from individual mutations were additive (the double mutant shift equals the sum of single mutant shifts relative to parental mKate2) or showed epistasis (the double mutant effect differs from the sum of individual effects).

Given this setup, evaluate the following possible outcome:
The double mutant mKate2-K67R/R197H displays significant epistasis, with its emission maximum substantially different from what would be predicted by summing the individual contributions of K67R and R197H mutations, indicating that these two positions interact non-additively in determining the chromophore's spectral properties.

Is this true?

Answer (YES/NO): YES